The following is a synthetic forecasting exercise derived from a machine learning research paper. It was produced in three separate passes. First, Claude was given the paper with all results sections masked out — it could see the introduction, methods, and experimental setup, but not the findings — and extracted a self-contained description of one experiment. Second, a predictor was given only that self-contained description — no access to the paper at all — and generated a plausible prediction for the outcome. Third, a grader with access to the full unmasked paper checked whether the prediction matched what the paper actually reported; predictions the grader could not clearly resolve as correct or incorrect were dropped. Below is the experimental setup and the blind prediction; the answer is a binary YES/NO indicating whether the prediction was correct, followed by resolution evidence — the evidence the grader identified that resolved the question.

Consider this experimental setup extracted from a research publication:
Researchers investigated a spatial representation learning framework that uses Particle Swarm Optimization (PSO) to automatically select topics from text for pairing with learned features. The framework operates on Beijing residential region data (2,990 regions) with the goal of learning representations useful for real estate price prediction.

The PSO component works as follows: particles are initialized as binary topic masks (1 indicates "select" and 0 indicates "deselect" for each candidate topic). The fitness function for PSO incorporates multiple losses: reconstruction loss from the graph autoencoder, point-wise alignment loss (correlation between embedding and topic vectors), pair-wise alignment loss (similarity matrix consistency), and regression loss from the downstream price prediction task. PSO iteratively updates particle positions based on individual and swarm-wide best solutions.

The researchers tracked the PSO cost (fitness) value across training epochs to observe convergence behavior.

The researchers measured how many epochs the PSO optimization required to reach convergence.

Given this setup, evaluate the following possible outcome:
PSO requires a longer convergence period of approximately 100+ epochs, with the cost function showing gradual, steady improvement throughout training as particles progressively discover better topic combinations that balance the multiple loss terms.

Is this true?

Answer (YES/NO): NO